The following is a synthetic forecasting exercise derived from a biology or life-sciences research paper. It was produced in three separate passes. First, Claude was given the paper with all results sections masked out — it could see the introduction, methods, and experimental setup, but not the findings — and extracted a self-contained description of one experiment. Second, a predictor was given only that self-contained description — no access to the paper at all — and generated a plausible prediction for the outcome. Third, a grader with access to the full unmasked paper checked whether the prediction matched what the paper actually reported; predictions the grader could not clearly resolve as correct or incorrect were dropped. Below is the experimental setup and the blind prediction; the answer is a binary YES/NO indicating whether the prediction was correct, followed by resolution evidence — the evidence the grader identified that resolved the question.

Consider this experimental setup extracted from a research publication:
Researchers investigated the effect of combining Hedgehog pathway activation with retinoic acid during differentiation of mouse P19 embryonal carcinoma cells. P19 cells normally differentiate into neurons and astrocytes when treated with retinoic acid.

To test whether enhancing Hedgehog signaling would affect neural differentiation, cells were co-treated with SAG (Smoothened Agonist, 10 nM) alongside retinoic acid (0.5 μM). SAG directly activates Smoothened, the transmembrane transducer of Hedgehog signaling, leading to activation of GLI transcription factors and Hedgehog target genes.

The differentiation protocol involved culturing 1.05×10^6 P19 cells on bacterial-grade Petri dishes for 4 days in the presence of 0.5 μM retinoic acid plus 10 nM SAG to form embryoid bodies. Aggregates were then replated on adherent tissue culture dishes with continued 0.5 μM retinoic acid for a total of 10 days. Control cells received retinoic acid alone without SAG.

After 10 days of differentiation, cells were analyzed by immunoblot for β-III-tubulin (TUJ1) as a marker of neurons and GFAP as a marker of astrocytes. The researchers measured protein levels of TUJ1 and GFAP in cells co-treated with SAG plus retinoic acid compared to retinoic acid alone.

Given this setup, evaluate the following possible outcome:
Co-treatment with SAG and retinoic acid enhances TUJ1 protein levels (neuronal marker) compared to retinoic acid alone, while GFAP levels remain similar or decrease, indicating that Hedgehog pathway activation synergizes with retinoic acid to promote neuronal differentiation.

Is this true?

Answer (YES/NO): NO